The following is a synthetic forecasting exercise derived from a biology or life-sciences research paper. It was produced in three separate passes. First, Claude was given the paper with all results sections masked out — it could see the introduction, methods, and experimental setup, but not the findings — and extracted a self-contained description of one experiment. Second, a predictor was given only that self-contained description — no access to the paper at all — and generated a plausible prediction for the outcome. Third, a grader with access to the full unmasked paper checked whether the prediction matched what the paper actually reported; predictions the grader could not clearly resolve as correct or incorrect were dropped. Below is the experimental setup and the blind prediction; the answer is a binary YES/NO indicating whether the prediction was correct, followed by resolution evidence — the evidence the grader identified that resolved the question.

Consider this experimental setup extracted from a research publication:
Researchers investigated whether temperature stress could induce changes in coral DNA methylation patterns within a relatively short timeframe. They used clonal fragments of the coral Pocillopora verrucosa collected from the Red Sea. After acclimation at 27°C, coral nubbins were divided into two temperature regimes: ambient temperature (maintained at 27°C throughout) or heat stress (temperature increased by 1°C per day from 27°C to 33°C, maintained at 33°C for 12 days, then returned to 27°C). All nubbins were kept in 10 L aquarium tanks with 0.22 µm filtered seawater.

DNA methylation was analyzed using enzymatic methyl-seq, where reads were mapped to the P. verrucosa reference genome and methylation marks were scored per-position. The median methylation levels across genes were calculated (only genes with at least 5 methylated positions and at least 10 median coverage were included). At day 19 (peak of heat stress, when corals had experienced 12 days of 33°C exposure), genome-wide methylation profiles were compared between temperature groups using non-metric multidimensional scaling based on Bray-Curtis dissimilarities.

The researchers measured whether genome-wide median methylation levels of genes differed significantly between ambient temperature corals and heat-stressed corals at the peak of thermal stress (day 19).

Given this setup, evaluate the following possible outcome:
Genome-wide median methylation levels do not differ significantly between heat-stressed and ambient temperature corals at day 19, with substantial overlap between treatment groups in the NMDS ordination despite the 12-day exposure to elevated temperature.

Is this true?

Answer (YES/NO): NO